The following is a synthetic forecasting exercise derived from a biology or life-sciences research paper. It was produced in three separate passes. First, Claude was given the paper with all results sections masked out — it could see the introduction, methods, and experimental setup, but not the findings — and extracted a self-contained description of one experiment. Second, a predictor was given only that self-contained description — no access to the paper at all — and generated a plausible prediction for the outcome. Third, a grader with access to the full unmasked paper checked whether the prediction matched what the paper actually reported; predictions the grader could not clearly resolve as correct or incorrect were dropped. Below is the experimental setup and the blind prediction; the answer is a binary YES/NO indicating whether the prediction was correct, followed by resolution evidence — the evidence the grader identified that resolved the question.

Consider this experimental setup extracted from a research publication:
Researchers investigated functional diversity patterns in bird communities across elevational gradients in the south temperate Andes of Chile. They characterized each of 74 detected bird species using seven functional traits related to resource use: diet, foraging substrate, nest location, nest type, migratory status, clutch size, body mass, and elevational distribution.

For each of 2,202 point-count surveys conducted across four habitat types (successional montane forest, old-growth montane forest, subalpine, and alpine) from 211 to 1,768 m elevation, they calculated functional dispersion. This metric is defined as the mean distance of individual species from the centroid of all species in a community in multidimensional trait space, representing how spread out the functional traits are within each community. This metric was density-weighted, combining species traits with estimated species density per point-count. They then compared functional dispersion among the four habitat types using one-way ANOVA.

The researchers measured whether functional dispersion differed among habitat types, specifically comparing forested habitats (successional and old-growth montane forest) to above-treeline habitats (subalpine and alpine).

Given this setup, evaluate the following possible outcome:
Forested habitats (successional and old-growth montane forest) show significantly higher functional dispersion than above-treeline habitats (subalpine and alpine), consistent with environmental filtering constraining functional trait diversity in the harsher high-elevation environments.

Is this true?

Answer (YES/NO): NO